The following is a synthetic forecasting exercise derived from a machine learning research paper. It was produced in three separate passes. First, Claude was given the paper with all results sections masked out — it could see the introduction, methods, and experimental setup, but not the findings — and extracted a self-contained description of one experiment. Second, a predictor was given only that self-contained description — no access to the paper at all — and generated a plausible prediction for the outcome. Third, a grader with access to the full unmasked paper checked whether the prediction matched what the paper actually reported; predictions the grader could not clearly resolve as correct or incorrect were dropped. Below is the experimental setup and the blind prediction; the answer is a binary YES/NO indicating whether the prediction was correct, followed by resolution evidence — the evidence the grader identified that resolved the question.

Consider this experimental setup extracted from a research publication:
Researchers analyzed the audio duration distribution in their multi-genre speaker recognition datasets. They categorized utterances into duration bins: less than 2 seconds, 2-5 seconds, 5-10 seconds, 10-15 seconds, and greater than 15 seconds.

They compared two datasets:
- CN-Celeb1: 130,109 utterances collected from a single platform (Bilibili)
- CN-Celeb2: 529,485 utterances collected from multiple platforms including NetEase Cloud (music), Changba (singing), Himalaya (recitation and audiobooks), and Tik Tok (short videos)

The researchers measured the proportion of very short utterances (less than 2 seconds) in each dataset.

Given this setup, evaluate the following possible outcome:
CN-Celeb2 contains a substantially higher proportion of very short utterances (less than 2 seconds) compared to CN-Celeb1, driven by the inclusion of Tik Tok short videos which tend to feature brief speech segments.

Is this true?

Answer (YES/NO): NO